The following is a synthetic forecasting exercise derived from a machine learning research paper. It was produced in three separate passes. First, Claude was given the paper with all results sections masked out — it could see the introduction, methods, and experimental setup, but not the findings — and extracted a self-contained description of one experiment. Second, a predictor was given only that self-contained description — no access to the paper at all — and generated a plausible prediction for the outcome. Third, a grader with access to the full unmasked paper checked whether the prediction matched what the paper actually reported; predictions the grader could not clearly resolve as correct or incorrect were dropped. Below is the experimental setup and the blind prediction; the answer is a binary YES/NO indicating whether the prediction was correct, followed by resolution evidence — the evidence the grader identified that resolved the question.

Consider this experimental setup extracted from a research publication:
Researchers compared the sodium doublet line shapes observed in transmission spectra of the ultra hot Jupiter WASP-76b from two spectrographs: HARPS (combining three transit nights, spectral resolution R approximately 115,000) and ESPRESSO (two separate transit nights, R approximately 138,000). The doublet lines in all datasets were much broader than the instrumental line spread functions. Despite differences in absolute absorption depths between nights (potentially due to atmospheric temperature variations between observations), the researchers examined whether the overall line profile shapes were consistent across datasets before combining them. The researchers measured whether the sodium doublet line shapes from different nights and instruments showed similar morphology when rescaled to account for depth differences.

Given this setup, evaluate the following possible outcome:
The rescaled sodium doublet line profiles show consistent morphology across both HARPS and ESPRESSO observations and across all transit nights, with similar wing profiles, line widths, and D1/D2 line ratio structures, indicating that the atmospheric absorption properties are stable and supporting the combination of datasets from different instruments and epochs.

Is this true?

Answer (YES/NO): YES